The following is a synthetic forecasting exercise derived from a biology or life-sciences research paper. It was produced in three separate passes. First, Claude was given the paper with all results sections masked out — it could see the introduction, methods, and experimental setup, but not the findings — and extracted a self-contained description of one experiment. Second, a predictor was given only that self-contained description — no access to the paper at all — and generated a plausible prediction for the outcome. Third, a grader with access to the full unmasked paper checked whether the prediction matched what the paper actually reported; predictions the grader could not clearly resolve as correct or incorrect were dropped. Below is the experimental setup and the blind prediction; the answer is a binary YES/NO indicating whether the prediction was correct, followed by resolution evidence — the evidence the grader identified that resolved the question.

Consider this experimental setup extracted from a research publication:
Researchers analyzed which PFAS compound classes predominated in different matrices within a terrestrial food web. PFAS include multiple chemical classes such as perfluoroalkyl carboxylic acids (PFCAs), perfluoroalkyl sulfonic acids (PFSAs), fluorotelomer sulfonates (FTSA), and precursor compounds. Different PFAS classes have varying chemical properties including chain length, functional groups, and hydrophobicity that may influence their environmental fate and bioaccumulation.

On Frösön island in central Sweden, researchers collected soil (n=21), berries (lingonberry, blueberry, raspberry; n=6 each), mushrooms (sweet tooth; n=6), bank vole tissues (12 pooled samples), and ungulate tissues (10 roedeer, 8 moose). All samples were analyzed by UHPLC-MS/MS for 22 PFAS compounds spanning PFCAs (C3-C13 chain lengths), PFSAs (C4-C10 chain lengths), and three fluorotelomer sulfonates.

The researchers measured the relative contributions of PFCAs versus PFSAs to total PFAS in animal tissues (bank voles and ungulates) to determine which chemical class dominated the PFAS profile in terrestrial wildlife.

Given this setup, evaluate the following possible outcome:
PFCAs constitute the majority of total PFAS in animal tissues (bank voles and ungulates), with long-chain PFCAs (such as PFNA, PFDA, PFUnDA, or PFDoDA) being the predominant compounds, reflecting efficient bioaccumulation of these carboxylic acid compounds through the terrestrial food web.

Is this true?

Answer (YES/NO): NO